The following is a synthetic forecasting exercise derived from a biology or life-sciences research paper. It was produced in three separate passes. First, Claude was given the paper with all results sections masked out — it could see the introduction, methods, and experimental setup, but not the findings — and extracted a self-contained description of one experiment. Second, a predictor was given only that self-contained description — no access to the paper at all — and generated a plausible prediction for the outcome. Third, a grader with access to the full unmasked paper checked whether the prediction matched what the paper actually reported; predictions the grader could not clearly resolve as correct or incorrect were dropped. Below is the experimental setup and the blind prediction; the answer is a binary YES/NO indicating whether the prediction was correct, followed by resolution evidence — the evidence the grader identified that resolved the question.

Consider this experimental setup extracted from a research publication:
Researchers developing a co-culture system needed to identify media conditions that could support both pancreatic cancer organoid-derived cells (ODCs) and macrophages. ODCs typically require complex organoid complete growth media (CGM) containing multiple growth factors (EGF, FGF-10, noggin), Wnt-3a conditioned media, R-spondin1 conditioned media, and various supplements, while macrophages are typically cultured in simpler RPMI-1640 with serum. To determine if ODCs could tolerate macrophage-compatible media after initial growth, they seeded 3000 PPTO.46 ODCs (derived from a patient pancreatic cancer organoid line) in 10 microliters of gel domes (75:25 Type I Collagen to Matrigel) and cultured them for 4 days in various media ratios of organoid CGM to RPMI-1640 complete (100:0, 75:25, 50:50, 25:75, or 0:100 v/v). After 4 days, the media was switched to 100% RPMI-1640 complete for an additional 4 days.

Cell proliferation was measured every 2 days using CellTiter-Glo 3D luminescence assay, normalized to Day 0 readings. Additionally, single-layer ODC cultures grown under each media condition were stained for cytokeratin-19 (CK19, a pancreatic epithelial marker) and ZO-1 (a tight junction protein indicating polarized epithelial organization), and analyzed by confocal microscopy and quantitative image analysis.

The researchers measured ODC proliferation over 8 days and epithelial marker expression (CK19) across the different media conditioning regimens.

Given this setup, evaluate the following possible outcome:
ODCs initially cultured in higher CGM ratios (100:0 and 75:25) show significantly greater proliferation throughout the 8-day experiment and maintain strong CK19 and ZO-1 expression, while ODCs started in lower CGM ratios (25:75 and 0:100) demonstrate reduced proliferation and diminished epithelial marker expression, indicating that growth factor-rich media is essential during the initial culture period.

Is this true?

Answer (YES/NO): NO